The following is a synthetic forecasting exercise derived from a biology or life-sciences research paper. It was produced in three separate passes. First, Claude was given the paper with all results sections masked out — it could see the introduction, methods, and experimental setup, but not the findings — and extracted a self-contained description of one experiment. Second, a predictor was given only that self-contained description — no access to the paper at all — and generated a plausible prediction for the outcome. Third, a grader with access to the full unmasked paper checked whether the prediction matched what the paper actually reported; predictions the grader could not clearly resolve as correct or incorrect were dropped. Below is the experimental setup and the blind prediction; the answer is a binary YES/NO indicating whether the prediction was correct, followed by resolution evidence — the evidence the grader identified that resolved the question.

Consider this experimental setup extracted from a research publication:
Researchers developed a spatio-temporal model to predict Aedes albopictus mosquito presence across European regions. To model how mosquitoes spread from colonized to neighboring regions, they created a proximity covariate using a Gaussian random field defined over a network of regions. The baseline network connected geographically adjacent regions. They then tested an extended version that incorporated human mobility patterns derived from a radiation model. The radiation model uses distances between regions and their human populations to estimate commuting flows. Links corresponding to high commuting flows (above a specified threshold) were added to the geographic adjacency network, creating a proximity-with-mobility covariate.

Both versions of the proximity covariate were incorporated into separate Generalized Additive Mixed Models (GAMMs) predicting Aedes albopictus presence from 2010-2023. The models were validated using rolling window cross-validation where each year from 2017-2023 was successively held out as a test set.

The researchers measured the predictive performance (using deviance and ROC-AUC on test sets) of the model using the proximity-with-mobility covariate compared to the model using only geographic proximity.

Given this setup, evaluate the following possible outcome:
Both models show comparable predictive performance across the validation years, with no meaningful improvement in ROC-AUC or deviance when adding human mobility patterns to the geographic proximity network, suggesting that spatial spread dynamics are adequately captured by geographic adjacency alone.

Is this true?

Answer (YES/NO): YES